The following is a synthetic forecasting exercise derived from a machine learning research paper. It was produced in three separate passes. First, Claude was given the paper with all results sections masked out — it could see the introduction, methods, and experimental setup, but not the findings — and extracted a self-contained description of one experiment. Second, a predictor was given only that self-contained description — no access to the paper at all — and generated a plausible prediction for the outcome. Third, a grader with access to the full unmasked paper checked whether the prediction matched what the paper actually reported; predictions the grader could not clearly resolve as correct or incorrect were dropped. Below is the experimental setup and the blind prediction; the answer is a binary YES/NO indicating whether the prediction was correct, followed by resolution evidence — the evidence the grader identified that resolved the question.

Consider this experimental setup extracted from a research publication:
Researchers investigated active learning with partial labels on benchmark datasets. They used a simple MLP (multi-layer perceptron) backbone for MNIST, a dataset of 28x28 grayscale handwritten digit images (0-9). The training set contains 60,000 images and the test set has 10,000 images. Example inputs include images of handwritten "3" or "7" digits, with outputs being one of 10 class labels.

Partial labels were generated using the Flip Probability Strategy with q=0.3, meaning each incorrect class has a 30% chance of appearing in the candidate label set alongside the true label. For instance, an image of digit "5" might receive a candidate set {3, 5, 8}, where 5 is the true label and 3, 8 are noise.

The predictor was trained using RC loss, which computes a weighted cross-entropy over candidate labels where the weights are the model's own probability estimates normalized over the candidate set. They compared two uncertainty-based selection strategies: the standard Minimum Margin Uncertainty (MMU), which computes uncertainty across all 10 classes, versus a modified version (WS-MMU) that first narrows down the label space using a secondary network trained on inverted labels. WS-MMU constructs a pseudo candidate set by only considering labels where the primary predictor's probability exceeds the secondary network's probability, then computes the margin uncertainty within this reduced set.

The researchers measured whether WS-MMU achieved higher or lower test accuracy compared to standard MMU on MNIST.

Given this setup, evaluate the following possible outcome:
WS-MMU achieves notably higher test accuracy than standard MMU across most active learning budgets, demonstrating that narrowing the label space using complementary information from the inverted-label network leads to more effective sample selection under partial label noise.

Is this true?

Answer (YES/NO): NO